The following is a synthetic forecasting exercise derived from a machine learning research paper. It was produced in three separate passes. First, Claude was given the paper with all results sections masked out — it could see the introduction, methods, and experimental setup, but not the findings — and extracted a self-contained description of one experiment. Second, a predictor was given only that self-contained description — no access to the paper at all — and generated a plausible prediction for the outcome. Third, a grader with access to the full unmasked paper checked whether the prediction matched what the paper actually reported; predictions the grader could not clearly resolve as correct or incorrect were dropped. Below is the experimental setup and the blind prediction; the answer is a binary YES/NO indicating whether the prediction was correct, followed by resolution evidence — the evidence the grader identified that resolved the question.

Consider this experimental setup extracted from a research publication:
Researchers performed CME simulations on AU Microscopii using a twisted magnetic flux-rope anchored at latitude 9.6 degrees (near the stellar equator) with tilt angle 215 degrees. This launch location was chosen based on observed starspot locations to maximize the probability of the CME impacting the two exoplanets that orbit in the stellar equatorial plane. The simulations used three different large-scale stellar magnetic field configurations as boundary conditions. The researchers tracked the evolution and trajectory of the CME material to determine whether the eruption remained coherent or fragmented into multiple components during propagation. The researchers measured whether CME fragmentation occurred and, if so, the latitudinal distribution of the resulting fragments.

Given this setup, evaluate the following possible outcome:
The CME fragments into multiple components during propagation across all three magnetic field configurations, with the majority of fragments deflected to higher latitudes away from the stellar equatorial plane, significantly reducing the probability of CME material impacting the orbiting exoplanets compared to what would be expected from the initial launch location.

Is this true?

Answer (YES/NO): NO